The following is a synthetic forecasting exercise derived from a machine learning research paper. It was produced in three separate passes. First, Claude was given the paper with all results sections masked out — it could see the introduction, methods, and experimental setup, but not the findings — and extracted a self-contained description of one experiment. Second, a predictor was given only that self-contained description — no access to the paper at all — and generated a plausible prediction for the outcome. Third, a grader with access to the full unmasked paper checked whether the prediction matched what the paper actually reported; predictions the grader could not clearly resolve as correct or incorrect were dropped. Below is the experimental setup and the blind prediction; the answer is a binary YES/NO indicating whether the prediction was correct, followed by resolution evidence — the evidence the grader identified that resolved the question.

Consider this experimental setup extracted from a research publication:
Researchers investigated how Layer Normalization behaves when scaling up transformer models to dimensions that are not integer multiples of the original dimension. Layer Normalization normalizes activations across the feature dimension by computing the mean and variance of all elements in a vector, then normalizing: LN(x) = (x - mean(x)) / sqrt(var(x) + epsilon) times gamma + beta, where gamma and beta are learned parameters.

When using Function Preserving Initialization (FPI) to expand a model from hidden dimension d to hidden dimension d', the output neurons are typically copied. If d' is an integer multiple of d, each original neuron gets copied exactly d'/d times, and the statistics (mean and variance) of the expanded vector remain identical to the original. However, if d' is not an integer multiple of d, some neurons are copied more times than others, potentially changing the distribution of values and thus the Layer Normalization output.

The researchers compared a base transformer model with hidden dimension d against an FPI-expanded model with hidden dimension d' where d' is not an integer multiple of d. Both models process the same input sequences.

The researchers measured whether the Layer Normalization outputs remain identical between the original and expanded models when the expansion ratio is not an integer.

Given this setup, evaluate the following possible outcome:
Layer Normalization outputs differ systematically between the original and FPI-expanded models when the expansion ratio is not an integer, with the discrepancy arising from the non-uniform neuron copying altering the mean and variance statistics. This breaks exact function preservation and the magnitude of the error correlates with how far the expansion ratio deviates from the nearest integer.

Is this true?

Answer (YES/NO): NO